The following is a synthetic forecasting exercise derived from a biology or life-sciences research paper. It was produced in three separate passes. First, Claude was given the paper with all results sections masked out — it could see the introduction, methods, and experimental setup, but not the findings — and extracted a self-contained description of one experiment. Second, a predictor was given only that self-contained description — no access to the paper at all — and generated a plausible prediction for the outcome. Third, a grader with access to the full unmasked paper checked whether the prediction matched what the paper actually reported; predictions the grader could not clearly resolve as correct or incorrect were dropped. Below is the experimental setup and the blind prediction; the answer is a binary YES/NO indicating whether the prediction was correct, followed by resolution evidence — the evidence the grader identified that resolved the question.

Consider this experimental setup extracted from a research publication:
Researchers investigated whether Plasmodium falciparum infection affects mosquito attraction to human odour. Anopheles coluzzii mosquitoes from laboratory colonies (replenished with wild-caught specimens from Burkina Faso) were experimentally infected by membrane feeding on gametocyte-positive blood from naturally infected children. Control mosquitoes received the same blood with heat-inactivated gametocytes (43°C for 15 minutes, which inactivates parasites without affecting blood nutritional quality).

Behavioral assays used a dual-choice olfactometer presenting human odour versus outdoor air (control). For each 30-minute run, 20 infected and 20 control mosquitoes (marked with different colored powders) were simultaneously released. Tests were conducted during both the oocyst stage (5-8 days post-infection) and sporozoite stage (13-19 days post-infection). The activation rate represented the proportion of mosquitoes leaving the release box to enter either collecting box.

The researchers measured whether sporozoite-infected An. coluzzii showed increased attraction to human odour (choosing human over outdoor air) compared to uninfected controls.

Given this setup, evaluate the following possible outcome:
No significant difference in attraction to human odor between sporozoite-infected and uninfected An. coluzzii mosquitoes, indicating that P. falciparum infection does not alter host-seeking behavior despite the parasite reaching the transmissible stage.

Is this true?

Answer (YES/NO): YES